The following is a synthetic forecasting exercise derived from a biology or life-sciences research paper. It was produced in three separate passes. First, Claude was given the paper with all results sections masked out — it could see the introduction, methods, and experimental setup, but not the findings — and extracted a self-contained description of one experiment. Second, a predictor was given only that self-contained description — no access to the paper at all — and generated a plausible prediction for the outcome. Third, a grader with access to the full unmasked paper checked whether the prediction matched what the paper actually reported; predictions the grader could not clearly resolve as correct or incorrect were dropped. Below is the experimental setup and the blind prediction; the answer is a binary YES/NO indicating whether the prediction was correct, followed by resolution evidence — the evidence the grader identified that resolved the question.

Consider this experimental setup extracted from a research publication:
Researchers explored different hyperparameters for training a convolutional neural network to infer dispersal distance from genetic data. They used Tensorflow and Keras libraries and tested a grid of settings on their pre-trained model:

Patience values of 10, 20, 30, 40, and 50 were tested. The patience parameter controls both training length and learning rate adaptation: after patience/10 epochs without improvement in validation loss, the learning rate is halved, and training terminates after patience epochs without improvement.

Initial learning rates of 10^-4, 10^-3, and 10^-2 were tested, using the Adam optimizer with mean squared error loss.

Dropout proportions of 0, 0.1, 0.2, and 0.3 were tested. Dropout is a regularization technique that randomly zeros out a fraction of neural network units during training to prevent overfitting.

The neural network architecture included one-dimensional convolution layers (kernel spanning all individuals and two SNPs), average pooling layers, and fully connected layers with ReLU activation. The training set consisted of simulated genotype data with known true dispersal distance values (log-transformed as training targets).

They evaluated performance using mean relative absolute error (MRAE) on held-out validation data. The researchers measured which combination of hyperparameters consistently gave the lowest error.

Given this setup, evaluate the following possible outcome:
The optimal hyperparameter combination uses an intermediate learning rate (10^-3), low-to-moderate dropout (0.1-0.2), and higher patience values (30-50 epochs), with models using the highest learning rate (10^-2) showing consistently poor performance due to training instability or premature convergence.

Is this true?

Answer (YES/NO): NO